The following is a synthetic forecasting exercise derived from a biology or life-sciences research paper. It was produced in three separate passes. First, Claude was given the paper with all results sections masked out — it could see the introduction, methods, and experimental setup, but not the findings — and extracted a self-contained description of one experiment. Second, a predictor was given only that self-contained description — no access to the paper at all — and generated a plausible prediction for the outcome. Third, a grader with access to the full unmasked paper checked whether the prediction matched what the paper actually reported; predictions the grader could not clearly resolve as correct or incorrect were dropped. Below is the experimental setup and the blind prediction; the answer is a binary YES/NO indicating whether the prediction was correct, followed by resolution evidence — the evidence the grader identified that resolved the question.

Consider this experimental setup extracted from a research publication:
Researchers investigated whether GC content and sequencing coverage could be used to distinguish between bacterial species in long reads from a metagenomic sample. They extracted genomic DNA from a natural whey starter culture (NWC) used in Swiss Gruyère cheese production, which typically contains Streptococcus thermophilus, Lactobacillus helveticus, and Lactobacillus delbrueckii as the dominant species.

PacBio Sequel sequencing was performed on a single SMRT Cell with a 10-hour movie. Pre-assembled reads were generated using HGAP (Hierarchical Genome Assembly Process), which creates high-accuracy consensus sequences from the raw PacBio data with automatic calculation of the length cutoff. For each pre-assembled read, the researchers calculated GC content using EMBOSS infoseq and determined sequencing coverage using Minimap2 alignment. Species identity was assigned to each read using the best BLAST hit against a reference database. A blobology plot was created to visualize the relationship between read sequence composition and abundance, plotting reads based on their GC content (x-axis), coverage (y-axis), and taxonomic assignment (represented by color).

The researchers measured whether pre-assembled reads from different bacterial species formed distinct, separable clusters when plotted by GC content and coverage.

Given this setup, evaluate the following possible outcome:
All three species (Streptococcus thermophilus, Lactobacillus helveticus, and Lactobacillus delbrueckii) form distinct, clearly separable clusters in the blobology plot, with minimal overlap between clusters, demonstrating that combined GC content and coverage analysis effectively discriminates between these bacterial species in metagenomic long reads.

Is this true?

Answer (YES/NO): NO